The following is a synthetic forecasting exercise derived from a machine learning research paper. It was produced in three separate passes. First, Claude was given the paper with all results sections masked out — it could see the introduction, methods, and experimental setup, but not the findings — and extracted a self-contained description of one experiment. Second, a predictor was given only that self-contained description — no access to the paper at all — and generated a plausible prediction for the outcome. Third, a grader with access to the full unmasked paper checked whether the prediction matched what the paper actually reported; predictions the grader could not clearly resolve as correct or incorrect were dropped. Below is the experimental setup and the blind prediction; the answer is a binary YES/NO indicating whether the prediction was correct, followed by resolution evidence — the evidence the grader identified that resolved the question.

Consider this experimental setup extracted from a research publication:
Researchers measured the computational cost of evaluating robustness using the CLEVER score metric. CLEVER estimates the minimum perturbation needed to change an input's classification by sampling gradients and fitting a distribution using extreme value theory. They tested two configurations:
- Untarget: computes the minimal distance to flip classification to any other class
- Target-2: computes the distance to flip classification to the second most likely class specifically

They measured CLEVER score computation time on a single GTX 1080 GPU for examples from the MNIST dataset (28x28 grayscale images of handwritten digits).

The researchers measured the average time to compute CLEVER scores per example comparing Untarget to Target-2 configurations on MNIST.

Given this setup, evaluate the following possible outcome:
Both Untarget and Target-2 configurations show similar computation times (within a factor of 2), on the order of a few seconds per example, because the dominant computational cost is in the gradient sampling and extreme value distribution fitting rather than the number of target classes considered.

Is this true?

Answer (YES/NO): NO